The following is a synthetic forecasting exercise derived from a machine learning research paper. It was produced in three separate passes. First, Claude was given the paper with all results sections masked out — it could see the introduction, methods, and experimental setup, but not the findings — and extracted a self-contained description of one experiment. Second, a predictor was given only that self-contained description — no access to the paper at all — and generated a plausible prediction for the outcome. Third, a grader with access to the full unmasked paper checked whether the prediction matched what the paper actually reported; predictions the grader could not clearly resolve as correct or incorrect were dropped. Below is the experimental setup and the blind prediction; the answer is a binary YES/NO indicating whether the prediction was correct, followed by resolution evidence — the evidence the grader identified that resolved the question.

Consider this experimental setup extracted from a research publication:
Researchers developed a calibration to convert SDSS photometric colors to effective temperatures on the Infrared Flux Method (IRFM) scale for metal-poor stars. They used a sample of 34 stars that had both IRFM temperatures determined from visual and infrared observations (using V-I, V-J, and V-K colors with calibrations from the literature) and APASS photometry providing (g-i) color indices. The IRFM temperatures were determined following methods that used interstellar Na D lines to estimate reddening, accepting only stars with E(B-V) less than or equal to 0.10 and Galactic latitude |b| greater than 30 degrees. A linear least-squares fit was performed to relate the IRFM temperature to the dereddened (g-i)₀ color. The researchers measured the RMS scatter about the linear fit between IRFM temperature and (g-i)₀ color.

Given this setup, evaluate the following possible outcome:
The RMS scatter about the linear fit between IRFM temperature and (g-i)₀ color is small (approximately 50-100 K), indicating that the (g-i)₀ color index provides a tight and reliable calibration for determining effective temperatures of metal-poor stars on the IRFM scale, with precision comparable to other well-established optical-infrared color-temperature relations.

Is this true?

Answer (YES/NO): NO